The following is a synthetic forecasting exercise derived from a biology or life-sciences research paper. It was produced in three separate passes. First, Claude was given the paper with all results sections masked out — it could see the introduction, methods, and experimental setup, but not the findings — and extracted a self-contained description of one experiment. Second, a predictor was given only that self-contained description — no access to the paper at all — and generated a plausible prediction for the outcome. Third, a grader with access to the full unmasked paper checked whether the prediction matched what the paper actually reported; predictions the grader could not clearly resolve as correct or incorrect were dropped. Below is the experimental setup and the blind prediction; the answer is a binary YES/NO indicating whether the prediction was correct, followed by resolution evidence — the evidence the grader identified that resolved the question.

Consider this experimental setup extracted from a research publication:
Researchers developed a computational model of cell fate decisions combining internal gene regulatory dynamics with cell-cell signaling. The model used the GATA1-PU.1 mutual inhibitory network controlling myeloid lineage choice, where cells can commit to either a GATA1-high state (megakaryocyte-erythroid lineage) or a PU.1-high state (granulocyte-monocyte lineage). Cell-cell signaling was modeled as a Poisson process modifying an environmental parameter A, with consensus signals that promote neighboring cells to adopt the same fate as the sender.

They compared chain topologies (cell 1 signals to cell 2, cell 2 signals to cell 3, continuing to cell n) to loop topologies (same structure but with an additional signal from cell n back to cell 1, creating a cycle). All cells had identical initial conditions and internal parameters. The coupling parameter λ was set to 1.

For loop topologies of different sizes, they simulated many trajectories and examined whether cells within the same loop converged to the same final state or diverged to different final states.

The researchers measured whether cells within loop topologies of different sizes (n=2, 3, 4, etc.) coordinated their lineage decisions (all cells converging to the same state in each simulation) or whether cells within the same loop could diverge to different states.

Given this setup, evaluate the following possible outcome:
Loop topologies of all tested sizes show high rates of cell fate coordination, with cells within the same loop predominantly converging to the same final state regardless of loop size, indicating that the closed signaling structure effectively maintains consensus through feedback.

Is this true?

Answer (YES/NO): YES